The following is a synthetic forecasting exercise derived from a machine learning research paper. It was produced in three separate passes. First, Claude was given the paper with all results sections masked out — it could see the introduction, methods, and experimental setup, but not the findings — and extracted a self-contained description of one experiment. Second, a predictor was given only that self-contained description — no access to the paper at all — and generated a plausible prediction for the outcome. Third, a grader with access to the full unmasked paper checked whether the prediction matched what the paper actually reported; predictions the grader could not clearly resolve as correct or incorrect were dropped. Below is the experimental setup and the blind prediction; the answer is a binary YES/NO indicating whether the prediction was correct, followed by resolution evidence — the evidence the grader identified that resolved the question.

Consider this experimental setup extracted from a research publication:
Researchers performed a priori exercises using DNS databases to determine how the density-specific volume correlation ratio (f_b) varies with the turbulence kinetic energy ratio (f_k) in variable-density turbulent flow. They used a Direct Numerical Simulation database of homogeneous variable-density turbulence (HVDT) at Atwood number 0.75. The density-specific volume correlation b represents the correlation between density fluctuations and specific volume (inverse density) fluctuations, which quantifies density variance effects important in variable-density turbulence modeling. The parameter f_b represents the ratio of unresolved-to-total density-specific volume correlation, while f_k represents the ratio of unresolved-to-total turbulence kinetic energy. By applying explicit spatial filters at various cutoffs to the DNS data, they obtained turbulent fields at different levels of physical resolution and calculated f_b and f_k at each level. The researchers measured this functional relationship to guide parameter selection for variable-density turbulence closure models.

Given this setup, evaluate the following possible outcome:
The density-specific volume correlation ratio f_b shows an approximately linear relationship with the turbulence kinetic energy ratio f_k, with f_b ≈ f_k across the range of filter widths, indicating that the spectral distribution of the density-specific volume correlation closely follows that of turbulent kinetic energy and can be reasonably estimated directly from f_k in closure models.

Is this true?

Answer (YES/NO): YES